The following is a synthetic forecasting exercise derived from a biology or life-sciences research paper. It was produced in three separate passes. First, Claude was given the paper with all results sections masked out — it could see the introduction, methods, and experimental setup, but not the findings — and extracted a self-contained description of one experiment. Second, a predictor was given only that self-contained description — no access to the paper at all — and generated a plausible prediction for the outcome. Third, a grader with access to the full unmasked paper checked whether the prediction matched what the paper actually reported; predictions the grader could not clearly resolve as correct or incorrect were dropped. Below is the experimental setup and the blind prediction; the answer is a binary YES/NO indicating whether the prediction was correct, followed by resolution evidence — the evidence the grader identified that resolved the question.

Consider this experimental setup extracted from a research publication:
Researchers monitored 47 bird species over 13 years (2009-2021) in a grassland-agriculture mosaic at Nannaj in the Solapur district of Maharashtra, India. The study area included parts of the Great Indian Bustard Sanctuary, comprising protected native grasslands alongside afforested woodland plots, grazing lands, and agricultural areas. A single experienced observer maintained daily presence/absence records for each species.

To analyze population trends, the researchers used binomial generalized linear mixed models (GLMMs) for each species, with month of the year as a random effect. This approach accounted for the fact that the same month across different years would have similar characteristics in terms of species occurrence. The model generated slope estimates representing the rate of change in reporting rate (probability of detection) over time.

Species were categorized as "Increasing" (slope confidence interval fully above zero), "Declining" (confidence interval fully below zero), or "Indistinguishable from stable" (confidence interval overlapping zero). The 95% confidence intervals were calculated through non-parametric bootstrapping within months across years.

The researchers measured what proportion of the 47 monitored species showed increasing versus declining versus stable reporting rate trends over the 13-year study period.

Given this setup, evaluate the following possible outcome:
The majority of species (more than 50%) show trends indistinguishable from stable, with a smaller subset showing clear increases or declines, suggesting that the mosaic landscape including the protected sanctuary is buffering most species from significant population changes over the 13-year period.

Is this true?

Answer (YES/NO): YES